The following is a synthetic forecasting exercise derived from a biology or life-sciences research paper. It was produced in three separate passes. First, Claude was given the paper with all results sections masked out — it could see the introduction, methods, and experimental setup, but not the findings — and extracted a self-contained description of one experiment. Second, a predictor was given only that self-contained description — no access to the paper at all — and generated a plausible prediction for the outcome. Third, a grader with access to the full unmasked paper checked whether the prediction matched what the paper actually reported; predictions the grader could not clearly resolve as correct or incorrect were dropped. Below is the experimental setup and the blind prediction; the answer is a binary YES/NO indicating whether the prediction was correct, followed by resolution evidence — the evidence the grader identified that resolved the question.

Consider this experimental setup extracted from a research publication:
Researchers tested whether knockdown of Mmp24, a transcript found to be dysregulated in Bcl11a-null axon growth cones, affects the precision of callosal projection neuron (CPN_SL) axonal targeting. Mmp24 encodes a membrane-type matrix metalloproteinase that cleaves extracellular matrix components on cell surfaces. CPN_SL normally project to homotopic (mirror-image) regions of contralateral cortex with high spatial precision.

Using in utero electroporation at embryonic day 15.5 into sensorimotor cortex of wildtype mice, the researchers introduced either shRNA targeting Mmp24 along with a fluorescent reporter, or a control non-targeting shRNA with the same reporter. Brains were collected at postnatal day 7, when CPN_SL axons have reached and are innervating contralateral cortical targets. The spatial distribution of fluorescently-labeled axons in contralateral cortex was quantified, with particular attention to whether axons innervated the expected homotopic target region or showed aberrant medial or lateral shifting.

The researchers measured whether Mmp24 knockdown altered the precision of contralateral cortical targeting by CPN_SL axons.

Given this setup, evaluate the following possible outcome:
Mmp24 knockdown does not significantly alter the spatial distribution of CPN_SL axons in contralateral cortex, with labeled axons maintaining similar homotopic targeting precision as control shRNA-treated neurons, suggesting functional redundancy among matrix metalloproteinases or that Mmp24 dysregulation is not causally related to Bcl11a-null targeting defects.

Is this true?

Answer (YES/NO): NO